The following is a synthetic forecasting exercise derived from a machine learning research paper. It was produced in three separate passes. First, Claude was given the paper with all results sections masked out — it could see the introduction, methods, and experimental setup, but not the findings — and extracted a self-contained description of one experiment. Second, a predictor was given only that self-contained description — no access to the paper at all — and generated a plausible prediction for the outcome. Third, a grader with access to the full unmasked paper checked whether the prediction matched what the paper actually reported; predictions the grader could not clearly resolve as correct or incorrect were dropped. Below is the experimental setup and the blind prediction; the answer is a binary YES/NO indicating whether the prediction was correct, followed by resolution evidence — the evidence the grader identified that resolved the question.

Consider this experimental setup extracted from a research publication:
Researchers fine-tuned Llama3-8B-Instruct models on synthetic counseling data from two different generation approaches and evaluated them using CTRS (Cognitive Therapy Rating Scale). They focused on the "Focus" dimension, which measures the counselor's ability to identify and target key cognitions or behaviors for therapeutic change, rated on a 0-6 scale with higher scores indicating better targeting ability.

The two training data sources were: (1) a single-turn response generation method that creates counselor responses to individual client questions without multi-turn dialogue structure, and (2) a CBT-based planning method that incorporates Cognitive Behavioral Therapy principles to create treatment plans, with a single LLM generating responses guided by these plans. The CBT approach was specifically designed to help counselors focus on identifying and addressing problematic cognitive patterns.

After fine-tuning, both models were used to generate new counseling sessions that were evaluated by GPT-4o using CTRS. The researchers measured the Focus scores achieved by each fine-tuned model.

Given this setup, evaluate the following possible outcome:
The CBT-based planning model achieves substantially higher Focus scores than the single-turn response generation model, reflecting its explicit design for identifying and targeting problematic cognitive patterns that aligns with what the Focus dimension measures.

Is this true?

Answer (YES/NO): NO